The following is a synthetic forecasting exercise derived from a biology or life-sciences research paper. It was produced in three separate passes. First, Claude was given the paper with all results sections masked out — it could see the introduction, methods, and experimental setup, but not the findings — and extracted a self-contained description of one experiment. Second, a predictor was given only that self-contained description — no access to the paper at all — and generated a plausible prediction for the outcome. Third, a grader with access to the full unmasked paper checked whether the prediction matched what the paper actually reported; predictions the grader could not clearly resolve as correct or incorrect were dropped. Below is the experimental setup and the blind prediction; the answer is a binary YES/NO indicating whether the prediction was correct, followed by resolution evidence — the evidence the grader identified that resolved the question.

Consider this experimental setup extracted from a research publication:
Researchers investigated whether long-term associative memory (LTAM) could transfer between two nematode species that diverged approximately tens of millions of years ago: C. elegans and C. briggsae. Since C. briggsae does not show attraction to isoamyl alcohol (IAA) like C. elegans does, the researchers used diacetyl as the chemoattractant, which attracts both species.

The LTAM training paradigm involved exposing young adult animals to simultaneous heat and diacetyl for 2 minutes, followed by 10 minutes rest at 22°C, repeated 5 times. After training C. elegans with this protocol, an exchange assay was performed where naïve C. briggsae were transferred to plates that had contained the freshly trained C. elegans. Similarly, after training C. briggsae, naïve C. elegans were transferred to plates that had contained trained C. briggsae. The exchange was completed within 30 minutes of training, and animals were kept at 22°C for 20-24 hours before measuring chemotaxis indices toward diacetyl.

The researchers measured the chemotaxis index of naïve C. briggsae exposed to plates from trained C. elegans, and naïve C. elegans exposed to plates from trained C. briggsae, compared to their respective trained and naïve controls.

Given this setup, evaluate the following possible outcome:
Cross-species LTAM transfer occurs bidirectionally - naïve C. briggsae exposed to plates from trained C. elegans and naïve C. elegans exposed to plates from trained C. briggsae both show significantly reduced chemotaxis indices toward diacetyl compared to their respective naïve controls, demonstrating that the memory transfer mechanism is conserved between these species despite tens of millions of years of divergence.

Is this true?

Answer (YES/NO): YES